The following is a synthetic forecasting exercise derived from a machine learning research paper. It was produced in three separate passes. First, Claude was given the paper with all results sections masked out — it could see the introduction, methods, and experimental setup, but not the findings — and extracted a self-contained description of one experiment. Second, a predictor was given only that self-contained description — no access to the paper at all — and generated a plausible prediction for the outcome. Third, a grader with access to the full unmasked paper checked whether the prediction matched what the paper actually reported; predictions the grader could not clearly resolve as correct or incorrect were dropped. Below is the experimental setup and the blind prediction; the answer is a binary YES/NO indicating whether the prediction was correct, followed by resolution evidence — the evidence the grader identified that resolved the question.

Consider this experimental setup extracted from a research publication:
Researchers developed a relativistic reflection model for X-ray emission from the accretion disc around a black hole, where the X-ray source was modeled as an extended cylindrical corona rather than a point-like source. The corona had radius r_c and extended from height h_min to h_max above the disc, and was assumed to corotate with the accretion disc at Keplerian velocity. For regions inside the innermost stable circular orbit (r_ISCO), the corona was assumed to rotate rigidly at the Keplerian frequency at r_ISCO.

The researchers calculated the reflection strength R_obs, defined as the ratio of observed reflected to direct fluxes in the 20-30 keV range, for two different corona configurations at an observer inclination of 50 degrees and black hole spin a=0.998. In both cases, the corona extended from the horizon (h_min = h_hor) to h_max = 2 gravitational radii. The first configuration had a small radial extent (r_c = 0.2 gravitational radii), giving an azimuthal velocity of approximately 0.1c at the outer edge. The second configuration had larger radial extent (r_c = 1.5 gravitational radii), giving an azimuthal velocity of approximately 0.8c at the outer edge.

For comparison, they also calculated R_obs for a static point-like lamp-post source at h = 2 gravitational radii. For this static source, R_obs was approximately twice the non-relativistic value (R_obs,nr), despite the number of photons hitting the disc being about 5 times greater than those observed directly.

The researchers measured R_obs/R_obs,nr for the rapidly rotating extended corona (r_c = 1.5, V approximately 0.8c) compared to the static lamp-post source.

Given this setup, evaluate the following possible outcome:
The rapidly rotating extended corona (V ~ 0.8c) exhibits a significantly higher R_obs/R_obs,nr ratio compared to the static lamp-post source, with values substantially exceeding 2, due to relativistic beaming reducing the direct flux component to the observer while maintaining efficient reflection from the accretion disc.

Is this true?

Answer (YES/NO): YES